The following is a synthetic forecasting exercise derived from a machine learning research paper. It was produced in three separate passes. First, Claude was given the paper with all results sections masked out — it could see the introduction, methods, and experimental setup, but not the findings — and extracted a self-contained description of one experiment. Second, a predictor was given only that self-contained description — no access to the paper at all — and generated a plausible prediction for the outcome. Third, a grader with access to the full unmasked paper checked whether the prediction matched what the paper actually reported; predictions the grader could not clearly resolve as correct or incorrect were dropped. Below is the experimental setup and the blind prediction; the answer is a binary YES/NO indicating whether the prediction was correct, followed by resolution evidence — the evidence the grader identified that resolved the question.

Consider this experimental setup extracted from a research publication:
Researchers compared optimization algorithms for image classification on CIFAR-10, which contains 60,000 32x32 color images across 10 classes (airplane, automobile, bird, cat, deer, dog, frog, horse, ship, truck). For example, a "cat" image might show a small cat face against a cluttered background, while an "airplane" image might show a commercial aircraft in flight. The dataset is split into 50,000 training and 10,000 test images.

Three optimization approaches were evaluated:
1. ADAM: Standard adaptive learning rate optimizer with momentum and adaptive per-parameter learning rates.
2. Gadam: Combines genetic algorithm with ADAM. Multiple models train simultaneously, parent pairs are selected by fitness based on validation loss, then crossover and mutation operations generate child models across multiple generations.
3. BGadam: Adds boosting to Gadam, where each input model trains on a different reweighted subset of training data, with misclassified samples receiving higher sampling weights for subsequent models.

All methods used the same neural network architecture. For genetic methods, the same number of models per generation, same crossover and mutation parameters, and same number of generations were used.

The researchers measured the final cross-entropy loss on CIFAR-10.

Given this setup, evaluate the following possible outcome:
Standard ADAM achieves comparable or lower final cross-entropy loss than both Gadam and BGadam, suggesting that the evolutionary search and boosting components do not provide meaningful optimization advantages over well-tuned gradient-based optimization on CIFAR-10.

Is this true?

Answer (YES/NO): YES